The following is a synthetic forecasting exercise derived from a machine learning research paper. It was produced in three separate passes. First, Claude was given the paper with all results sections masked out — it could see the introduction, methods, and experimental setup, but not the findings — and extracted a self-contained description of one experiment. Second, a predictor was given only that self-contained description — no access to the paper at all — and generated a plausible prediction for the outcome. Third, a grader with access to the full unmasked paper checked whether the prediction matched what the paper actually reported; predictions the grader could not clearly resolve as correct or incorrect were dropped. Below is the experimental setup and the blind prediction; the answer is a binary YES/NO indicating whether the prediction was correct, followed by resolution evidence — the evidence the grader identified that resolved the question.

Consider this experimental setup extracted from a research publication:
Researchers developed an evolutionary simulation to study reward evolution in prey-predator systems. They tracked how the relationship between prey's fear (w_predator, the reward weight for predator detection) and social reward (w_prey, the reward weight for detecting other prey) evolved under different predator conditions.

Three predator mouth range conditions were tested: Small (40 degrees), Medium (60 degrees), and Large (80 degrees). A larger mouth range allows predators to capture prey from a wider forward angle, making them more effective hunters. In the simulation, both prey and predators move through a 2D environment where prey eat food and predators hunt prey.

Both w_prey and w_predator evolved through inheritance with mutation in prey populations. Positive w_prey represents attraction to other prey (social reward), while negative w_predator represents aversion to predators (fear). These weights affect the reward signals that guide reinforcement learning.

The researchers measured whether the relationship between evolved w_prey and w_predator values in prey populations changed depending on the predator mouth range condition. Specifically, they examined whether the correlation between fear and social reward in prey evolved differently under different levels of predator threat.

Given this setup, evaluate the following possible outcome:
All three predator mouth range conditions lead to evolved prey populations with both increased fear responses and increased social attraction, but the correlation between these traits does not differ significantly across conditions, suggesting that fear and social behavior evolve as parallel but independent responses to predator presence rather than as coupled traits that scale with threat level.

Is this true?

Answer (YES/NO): NO